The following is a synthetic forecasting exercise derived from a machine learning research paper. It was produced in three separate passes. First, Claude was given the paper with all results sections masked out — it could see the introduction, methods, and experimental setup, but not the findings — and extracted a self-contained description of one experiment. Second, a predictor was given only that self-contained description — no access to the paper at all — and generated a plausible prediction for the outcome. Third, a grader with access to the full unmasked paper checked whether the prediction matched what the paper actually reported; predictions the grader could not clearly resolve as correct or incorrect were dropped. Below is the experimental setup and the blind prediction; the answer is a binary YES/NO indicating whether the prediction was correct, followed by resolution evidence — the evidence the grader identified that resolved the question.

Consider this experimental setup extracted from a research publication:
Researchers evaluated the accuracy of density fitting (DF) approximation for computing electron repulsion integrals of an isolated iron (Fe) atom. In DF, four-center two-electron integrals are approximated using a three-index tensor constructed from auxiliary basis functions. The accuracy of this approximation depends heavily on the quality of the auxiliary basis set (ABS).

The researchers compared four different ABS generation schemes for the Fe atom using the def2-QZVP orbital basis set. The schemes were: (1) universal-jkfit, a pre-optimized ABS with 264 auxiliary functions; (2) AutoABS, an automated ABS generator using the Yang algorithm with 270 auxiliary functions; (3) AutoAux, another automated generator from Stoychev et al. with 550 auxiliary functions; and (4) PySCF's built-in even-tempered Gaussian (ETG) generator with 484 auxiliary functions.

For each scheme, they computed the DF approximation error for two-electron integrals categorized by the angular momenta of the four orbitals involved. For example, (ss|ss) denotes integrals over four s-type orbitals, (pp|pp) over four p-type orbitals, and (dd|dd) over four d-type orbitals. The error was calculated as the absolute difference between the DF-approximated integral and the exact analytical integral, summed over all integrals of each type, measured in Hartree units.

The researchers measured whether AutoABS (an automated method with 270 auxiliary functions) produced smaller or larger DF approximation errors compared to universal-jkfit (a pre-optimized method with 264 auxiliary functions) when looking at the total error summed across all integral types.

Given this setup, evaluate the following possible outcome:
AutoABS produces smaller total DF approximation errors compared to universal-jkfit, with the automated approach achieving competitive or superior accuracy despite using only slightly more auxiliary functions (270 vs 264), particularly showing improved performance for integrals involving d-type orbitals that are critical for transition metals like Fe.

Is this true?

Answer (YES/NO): NO